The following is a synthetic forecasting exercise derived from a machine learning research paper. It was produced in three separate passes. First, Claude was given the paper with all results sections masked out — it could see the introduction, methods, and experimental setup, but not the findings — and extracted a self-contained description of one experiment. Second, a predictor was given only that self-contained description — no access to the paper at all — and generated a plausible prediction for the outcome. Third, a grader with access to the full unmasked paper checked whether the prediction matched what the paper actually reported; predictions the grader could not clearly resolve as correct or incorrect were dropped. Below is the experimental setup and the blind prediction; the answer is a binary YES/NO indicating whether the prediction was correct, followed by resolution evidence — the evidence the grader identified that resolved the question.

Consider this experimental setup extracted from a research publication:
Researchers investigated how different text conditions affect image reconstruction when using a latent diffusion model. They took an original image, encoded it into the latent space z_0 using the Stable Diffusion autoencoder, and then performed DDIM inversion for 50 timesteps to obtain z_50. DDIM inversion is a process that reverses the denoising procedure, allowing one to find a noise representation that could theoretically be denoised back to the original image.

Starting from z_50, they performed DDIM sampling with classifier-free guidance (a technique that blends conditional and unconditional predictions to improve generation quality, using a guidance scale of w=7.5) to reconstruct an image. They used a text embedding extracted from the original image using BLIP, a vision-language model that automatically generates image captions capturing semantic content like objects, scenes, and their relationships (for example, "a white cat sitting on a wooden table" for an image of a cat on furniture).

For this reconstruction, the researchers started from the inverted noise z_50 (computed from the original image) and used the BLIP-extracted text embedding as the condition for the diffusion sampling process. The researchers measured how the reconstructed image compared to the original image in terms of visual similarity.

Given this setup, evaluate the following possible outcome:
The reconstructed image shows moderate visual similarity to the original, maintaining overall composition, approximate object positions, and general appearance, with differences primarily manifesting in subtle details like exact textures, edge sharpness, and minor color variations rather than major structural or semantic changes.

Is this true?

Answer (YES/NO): NO